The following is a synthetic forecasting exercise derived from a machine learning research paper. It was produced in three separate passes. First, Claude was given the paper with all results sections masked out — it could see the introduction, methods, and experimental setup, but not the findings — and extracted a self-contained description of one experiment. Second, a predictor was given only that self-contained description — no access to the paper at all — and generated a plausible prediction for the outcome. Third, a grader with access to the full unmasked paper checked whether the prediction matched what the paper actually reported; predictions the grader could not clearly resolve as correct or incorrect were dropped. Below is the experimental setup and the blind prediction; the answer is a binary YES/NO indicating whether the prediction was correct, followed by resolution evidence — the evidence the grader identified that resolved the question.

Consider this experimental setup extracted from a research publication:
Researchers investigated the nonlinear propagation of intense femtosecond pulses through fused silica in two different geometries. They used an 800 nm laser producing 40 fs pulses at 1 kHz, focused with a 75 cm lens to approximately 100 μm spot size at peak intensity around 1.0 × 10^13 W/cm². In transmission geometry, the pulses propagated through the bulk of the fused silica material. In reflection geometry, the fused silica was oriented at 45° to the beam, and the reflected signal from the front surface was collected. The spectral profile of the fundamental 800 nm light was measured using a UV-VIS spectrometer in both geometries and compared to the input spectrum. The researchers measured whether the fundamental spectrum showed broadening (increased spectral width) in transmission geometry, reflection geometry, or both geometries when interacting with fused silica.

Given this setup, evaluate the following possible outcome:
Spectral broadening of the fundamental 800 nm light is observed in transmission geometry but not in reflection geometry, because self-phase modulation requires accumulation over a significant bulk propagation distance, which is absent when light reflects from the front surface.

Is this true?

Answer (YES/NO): NO